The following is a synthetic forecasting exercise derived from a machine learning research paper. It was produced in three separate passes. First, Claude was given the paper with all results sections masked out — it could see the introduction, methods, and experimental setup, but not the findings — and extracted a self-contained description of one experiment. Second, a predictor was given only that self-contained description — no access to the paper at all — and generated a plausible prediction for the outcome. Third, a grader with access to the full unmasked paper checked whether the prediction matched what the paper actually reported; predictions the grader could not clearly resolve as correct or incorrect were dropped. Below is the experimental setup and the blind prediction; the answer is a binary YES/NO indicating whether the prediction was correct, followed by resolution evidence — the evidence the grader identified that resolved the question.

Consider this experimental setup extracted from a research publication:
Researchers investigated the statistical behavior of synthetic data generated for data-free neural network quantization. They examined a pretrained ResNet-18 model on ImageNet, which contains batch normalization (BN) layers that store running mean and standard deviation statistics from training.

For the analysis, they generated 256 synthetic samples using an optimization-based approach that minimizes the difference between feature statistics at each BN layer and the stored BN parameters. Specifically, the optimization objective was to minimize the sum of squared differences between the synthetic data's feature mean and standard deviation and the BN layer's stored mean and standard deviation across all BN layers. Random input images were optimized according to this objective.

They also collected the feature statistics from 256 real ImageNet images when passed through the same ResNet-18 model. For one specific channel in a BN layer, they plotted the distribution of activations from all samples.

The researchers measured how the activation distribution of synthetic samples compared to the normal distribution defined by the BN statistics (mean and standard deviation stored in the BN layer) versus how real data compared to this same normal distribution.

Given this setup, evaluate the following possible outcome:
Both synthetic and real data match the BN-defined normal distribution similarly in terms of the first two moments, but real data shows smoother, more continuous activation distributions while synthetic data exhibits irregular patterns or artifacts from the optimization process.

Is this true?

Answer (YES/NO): NO